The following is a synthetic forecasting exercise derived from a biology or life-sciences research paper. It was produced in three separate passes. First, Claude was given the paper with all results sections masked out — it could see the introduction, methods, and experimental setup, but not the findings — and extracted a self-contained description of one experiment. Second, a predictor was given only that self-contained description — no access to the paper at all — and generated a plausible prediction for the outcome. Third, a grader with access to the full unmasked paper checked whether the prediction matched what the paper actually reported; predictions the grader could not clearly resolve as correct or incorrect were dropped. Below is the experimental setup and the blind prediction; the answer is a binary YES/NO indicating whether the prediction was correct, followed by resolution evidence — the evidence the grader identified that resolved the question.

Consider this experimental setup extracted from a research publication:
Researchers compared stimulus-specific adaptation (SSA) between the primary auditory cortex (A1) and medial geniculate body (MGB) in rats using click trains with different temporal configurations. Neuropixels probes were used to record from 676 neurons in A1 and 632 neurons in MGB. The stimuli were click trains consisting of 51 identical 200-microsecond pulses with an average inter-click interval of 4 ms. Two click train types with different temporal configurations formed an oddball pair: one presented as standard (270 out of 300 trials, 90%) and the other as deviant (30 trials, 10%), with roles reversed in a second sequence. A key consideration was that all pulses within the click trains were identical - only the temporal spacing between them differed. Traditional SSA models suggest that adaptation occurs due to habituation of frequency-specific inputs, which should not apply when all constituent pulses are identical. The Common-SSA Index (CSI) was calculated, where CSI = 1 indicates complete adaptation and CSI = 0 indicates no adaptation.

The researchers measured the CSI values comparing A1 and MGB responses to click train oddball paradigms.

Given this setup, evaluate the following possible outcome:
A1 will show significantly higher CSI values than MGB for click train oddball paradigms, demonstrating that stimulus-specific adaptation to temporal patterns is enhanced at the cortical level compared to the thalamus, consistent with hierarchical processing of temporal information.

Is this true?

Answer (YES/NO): YES